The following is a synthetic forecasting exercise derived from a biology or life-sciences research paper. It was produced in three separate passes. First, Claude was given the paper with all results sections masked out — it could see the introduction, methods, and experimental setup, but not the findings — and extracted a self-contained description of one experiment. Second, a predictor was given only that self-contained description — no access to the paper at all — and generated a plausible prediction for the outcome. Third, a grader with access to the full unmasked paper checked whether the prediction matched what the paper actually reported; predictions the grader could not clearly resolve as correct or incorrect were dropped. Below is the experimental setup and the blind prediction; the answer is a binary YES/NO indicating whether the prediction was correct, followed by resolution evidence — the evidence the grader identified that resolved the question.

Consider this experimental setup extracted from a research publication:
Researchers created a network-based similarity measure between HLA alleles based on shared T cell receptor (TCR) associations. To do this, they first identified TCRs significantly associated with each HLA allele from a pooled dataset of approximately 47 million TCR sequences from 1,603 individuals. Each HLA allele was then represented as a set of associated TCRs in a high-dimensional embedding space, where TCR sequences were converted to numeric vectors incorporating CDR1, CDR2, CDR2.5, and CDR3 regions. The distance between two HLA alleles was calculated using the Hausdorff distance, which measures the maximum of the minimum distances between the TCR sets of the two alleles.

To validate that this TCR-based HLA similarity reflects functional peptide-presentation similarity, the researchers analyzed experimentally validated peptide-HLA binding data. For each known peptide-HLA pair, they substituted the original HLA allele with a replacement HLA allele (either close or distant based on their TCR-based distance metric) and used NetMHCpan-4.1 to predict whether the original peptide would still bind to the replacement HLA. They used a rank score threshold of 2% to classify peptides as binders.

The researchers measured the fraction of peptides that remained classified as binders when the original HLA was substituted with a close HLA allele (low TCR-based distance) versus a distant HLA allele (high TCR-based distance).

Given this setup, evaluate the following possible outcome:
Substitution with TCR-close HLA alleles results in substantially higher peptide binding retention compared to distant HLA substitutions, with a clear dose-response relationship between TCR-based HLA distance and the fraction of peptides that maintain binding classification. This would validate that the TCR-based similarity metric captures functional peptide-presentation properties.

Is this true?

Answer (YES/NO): NO